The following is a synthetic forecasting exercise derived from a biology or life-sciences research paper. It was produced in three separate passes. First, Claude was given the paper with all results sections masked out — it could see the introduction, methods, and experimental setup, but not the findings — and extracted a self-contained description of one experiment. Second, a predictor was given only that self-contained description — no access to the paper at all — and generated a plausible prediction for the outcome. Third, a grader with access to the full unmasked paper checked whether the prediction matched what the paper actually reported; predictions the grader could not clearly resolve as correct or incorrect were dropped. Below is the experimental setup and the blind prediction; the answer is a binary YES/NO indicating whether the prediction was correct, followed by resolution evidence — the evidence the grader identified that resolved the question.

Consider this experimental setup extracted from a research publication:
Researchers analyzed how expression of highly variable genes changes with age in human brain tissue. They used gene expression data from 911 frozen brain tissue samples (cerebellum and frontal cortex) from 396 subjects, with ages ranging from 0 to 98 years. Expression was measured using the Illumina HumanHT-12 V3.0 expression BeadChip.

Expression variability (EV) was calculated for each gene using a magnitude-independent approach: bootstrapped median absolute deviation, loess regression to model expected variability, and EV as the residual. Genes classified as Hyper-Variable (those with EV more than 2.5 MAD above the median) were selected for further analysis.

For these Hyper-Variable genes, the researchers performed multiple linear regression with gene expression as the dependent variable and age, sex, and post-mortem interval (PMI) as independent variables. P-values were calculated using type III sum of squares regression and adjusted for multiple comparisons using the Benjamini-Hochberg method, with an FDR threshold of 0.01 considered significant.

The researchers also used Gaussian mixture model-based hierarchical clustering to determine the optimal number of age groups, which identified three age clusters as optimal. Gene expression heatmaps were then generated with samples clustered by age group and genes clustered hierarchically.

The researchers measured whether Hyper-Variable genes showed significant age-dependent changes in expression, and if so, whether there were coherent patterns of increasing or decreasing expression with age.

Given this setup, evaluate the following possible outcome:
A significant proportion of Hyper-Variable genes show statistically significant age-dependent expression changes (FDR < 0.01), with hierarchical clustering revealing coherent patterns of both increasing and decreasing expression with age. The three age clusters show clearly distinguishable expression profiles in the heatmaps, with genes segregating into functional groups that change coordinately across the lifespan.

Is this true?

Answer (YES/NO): YES